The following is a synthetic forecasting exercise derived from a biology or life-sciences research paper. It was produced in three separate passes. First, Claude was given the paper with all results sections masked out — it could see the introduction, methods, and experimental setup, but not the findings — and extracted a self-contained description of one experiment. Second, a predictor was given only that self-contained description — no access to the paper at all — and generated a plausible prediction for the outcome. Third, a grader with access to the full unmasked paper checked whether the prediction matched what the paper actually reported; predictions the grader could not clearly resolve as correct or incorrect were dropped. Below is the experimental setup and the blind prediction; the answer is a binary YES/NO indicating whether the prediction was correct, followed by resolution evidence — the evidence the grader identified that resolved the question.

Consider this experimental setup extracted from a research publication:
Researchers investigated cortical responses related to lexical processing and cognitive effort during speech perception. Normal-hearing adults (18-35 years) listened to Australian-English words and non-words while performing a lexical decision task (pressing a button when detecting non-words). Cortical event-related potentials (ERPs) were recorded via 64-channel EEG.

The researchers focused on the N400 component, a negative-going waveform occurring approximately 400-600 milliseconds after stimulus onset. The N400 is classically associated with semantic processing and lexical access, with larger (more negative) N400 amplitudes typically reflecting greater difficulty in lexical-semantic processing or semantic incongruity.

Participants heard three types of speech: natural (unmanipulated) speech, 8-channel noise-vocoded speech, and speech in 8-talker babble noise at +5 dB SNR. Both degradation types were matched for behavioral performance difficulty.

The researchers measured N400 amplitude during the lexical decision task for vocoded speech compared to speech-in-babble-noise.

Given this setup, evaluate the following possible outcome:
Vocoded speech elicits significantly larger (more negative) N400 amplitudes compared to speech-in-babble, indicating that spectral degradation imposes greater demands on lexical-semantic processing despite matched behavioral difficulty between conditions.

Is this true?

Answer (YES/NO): NO